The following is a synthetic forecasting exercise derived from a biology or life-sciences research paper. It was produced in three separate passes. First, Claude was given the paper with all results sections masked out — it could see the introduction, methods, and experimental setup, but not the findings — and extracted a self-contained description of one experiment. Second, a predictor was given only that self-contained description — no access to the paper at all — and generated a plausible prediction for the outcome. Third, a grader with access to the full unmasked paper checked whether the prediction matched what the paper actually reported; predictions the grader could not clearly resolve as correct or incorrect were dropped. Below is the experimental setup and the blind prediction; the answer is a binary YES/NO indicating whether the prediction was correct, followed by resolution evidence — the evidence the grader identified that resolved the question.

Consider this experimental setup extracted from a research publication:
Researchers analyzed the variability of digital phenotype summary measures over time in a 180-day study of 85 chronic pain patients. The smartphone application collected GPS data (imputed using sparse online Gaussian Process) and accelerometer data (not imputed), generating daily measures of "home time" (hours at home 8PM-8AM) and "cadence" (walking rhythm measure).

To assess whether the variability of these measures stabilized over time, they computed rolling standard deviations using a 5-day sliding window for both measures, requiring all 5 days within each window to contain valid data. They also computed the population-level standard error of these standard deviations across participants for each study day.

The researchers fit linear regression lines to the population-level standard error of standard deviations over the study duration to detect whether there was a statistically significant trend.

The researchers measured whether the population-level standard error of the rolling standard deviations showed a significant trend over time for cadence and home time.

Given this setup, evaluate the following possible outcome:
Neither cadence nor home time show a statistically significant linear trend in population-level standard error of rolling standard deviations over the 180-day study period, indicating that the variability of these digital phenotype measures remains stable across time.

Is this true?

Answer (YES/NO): NO